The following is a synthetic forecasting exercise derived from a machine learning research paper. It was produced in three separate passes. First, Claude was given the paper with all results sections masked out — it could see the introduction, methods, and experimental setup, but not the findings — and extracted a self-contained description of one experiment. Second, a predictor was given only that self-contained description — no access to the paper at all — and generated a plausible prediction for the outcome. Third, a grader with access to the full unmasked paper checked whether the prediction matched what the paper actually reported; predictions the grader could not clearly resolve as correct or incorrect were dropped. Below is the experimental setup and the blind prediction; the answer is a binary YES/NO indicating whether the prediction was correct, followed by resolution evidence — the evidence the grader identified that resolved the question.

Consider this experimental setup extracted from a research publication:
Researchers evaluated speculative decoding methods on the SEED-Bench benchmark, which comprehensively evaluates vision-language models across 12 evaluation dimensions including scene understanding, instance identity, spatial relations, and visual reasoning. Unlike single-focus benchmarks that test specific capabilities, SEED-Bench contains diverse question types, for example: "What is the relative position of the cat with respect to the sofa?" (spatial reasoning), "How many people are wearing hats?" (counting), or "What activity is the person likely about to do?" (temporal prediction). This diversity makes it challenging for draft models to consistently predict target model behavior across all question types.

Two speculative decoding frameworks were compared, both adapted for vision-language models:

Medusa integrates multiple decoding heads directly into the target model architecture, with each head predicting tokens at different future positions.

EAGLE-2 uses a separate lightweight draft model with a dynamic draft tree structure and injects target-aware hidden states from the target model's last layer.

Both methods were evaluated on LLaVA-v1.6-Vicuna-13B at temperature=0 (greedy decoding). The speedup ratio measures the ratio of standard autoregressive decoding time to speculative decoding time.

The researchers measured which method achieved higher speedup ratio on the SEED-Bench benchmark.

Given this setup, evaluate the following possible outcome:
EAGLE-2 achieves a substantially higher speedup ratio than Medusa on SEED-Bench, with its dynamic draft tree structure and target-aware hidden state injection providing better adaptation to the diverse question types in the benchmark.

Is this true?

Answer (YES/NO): NO